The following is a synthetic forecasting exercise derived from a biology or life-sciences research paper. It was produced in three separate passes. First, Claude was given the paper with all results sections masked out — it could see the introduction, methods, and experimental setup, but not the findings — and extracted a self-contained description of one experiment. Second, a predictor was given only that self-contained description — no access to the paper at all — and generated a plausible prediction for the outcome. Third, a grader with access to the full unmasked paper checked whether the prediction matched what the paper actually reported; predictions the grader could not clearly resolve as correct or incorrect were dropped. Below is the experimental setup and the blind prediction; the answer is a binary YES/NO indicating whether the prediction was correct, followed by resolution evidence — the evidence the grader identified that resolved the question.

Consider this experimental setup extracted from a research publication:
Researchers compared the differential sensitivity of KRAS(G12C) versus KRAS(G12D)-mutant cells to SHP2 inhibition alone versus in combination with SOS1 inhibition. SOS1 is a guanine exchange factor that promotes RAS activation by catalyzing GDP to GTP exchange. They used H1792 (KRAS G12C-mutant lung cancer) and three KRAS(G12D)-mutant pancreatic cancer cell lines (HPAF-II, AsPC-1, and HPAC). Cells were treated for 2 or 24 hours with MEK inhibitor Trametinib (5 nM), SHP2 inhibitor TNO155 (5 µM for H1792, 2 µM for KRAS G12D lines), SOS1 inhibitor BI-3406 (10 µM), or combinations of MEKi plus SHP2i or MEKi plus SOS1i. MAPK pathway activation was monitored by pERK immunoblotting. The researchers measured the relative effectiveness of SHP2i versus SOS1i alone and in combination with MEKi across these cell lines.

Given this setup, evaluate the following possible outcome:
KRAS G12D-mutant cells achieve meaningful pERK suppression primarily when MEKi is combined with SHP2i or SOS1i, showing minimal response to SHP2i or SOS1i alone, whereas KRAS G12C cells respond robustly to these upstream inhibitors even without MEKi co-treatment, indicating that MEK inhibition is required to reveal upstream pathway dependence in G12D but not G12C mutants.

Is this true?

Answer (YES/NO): NO